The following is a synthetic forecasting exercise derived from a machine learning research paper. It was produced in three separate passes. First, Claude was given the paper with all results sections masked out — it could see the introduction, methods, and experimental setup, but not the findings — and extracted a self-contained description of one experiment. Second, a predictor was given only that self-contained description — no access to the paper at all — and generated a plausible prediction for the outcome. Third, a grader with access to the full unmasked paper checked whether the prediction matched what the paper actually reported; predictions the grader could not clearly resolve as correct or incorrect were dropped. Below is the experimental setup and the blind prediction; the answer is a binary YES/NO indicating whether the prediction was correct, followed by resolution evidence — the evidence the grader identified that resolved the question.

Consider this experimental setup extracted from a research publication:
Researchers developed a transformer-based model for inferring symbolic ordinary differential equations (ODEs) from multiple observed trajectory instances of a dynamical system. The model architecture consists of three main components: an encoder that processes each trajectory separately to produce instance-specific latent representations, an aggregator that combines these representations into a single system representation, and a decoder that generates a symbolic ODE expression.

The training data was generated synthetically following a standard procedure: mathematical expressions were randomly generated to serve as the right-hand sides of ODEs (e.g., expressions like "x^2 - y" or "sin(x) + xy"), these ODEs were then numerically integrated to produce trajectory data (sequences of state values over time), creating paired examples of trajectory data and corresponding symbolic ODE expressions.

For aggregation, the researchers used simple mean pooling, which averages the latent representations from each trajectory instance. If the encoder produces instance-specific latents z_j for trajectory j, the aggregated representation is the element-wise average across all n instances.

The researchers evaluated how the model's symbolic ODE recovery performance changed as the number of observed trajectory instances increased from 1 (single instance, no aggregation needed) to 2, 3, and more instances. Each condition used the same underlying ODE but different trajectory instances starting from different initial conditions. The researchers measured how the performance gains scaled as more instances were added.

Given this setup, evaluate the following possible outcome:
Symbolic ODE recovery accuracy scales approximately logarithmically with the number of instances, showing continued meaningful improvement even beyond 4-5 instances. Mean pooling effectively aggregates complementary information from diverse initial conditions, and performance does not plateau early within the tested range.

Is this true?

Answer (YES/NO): NO